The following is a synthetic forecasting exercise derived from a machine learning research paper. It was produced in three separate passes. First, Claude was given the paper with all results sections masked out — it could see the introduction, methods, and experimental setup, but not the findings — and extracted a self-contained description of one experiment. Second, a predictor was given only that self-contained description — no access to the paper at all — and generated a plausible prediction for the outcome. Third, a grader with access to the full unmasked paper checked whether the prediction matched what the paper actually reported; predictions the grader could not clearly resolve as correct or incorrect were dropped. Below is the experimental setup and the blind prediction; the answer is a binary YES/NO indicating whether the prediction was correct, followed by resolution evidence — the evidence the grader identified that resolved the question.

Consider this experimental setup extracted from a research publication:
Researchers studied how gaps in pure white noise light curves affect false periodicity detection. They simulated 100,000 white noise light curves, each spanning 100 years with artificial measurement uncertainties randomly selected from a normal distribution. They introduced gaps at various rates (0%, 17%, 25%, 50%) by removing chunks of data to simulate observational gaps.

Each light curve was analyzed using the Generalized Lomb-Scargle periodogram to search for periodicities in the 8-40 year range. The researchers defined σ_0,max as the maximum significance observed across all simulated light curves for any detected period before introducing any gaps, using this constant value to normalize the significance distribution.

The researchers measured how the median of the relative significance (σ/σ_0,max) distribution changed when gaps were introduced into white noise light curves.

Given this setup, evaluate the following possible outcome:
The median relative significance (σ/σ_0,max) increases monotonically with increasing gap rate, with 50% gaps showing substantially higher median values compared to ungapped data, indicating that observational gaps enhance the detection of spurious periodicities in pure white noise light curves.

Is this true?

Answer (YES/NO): YES